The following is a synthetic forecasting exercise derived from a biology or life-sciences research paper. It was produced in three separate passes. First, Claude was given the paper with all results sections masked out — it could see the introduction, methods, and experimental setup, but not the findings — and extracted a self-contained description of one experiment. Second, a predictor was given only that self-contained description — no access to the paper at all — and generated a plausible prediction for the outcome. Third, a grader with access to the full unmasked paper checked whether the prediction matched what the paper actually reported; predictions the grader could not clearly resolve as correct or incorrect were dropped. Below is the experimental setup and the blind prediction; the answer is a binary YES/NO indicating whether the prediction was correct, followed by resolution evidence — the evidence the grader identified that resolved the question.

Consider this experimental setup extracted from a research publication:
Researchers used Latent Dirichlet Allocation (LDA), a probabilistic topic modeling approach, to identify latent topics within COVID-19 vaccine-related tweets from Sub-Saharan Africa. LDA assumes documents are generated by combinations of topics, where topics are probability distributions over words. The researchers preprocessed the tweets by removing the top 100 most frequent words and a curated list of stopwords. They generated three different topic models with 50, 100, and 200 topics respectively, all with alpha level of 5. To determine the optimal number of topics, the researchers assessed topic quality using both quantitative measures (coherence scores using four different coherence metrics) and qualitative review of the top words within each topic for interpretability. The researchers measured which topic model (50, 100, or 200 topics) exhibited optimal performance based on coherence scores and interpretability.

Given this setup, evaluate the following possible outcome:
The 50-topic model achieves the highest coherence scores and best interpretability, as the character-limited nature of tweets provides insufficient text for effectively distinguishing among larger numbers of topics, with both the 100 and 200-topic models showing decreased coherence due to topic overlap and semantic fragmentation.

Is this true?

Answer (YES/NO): NO